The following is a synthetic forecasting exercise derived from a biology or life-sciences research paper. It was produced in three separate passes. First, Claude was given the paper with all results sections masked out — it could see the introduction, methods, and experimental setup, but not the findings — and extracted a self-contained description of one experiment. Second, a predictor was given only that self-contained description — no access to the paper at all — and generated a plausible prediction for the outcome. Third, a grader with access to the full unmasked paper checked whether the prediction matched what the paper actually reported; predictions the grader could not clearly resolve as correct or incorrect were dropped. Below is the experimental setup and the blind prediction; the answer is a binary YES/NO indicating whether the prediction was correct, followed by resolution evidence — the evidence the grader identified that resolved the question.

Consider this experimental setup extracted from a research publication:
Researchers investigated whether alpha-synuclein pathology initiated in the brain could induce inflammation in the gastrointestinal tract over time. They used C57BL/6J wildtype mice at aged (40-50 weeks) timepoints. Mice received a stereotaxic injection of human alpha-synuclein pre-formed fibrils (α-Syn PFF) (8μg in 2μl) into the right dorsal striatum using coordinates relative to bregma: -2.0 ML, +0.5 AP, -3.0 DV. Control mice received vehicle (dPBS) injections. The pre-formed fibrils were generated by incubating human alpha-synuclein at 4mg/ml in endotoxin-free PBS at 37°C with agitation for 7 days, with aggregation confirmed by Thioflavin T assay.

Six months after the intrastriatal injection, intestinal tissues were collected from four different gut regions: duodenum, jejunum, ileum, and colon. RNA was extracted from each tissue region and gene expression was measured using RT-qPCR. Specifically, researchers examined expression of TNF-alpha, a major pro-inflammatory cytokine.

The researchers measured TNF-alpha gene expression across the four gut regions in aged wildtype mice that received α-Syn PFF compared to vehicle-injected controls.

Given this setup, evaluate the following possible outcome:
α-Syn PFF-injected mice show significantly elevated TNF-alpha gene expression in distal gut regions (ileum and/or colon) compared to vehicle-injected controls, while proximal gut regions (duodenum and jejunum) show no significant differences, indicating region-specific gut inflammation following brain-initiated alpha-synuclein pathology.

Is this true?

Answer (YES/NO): NO